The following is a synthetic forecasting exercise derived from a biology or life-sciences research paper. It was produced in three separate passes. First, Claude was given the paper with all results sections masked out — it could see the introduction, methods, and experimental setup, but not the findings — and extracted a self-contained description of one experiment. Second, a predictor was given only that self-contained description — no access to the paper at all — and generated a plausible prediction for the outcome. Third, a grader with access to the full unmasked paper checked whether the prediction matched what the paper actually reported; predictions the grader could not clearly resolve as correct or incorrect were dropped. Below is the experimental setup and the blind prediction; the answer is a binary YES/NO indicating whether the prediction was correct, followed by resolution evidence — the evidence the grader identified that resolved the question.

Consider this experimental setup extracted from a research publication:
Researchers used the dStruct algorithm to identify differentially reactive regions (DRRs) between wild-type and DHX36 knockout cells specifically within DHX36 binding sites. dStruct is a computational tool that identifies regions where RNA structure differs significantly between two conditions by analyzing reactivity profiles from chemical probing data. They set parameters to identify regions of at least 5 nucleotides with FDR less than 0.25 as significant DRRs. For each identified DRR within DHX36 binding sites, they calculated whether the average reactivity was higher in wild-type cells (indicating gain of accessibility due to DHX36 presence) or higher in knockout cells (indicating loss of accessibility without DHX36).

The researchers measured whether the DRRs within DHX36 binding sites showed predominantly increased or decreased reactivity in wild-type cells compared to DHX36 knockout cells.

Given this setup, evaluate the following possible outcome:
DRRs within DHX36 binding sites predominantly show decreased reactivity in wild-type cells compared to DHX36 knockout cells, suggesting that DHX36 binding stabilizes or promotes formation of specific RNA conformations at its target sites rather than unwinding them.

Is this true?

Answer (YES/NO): NO